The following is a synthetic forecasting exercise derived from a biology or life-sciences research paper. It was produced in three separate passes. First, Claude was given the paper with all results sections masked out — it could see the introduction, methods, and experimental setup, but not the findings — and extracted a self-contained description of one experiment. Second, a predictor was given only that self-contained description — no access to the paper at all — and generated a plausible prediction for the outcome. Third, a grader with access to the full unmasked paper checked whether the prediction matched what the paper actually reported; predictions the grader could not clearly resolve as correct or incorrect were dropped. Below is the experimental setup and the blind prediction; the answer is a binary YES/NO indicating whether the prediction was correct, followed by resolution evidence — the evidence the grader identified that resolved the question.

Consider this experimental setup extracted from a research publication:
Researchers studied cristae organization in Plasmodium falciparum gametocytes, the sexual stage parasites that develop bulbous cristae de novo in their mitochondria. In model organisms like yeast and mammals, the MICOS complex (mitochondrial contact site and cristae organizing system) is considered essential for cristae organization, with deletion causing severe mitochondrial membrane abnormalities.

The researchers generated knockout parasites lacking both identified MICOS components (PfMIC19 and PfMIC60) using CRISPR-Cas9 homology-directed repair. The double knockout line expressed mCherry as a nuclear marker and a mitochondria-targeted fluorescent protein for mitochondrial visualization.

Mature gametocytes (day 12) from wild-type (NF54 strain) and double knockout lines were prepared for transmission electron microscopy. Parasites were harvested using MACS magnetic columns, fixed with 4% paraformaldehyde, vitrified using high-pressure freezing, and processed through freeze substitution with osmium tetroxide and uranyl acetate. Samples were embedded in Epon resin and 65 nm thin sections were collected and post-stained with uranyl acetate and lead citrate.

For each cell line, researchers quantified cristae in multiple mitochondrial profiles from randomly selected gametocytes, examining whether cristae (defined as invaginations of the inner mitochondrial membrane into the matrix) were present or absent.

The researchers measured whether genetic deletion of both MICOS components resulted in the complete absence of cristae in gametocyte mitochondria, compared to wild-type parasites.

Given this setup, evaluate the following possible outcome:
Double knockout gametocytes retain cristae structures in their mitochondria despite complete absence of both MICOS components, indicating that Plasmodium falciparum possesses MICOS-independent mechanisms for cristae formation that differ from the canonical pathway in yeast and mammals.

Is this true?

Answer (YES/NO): YES